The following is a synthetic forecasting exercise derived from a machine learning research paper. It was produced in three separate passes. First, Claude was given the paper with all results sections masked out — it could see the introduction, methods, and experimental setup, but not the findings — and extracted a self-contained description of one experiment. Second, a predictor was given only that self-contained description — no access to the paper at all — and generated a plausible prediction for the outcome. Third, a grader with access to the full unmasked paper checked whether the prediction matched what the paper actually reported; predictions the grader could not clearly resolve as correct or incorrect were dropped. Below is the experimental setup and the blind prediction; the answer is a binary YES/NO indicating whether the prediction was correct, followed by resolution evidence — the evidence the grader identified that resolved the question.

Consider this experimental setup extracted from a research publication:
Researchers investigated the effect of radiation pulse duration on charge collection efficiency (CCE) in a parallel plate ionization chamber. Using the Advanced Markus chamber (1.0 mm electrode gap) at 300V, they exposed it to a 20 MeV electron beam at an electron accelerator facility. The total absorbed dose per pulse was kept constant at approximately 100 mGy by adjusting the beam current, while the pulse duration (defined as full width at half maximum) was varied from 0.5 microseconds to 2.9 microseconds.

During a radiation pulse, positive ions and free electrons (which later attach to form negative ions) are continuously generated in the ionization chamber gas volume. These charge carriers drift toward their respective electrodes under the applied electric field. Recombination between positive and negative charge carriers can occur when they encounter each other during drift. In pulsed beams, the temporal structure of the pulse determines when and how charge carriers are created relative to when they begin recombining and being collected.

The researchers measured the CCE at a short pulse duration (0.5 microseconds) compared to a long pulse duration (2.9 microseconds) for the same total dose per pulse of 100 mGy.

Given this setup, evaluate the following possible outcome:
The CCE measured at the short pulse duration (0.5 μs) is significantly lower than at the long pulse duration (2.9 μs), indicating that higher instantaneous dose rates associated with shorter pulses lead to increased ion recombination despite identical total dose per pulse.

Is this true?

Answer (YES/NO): NO